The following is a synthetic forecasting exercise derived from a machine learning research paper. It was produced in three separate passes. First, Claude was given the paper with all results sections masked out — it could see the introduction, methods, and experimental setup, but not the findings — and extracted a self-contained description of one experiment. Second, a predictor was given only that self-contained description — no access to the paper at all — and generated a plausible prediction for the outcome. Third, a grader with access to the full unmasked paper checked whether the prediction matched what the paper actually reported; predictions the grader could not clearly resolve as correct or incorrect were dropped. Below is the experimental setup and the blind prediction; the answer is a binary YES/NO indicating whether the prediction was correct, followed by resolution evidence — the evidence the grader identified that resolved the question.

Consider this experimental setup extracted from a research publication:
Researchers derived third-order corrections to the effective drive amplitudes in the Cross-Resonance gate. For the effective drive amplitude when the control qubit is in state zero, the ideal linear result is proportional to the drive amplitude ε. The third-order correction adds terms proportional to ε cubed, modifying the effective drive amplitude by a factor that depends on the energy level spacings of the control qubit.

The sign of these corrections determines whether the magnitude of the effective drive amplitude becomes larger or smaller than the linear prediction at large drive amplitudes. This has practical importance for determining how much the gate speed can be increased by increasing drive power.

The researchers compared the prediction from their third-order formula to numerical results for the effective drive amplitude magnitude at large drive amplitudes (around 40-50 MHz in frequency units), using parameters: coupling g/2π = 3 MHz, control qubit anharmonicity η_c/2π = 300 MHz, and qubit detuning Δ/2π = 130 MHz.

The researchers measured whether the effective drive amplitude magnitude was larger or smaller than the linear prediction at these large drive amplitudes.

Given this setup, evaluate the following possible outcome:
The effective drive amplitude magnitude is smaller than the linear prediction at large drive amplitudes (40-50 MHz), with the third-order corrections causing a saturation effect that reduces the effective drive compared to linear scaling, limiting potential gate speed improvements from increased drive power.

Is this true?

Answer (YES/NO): YES